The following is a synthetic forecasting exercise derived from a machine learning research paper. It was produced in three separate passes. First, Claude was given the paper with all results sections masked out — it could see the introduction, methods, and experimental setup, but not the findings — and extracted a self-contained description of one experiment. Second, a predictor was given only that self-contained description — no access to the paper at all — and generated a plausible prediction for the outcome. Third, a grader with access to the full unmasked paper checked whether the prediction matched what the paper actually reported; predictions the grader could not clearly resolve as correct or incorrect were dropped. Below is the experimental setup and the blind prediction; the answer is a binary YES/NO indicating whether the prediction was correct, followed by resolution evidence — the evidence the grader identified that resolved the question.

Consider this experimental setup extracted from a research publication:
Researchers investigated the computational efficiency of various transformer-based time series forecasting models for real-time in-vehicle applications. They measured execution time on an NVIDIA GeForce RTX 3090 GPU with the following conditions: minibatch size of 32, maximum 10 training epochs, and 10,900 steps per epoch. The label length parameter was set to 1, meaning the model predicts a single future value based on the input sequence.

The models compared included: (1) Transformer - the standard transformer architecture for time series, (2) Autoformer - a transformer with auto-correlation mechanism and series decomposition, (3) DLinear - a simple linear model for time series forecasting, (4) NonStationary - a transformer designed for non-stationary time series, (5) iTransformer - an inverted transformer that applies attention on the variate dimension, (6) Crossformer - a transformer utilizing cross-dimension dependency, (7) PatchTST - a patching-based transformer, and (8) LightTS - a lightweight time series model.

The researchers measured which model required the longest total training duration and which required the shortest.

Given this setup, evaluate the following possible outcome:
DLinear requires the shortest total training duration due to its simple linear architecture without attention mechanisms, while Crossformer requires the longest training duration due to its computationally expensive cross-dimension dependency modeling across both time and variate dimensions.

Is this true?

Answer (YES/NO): NO